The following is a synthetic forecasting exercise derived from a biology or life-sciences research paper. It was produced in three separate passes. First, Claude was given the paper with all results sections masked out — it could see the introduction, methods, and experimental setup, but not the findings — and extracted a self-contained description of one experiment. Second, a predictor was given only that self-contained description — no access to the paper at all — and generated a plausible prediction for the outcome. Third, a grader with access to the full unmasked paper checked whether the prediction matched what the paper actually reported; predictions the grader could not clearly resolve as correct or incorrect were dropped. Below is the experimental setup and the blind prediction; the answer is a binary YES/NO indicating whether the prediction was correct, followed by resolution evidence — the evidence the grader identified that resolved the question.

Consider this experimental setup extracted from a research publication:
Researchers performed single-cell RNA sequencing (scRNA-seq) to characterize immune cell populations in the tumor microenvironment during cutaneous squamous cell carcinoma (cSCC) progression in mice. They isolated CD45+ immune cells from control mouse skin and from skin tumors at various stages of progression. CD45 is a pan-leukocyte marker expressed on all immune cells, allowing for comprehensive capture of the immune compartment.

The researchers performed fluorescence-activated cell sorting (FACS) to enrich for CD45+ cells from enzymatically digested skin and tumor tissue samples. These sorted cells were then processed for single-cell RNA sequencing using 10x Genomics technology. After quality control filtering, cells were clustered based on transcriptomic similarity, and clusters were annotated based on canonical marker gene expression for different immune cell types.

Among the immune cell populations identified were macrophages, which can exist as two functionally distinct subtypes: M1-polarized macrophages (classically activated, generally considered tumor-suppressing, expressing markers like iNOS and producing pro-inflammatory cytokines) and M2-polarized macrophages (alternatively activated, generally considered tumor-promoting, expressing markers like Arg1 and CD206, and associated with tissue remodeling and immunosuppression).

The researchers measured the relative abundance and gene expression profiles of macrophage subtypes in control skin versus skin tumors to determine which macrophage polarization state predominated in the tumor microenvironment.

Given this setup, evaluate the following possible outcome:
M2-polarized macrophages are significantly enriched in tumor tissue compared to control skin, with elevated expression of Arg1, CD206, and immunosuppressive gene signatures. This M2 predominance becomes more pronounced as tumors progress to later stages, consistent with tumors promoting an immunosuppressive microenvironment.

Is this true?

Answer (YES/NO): NO